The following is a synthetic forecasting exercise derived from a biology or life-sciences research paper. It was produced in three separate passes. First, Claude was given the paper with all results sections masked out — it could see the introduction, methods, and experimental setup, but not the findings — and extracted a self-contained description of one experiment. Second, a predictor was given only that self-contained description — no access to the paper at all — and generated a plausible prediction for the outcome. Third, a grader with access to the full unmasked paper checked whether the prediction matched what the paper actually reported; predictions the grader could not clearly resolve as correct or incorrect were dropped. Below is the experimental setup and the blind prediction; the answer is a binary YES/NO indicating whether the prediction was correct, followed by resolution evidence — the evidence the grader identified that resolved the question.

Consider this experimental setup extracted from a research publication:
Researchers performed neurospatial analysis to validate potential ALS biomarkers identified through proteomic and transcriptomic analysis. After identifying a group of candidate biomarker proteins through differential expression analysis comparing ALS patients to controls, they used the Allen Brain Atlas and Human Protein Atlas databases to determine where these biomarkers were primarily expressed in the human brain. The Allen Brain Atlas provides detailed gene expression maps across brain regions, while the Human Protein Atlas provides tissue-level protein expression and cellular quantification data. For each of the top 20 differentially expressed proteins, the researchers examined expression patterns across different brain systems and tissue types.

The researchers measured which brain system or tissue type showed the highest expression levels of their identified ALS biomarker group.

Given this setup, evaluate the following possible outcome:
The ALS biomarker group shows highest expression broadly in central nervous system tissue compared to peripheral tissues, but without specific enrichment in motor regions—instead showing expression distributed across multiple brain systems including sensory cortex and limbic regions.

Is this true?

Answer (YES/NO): NO